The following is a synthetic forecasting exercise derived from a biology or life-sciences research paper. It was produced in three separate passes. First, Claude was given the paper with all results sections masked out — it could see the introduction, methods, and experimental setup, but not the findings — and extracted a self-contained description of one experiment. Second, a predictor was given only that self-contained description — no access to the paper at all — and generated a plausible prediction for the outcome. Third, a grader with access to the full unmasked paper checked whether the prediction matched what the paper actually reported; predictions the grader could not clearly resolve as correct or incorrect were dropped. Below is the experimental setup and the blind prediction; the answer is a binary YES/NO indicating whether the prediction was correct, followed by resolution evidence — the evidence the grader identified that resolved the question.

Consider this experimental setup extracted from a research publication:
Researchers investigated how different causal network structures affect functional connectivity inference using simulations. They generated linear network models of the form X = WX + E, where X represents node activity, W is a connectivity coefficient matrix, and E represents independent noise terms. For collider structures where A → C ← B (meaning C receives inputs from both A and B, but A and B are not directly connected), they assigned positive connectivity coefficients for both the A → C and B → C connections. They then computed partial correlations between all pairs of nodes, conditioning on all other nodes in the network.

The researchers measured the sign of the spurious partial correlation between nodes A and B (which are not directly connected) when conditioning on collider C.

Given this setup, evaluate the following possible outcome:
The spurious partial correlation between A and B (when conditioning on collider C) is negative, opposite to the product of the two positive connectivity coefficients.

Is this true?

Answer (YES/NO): YES